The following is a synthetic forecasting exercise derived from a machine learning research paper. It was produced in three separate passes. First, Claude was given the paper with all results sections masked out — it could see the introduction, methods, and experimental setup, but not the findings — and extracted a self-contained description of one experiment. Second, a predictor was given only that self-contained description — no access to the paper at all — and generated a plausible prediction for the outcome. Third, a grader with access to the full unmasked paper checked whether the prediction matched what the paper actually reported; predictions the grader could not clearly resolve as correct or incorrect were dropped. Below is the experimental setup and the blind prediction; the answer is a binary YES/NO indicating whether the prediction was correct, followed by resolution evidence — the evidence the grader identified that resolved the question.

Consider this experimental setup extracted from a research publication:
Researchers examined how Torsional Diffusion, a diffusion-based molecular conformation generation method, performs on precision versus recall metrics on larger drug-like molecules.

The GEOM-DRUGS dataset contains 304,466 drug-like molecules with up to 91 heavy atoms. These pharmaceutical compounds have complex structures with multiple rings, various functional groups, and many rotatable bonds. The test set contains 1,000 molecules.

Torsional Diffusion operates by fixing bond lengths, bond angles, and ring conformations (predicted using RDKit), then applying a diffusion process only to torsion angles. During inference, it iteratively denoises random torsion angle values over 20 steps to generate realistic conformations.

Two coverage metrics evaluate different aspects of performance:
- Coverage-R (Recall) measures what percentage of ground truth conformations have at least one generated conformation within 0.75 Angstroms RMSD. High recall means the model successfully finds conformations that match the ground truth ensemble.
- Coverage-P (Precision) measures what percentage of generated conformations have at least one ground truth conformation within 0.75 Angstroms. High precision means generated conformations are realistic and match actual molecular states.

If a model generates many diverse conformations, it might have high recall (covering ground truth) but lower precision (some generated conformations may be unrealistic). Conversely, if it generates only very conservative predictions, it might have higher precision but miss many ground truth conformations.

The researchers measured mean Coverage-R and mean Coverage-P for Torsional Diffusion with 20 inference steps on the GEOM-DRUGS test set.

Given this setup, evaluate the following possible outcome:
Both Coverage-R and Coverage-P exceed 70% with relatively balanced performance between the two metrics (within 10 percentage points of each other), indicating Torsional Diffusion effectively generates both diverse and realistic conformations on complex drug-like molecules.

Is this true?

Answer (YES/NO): NO